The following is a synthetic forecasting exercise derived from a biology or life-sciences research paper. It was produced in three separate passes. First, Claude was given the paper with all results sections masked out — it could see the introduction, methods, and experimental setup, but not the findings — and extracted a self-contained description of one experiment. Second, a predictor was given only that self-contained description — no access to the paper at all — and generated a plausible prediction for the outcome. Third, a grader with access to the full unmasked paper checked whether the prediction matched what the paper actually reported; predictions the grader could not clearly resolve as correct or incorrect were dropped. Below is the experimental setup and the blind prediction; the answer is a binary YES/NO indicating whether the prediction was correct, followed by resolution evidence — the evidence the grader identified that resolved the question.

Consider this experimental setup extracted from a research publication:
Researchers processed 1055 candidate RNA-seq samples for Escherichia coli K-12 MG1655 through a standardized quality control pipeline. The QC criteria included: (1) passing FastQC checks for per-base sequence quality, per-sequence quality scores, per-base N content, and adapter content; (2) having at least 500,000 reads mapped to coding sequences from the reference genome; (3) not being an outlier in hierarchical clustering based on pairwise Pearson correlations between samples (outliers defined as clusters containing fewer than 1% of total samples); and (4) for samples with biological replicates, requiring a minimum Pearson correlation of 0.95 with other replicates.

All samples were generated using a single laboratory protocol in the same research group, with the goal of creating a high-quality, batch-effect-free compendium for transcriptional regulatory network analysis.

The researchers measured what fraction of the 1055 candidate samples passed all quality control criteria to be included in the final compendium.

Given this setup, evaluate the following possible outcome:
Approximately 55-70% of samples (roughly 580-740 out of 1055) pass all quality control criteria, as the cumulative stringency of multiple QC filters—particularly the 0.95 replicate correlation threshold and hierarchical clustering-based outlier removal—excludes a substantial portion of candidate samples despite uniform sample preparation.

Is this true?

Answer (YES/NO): NO